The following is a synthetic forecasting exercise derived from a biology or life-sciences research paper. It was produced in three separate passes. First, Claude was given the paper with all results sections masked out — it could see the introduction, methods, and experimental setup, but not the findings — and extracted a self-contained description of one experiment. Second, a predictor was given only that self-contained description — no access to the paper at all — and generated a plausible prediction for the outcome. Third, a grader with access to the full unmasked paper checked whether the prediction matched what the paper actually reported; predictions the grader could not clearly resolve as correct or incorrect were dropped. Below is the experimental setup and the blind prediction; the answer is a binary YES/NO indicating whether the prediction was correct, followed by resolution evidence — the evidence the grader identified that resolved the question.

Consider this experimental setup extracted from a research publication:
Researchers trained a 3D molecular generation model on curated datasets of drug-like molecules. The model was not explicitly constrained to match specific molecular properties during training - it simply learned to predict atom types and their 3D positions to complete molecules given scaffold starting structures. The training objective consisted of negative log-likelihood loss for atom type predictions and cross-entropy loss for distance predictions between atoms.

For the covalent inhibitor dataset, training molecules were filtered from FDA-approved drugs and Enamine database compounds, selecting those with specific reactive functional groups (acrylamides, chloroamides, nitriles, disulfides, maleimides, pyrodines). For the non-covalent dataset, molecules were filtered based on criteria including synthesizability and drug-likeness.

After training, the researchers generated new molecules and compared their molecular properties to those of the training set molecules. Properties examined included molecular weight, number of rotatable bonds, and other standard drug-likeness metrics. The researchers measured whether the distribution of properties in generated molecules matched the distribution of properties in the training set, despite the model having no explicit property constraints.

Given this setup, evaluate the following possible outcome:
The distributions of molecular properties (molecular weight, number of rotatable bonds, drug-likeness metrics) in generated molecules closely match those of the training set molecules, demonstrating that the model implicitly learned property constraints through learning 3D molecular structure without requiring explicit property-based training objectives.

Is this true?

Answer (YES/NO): NO